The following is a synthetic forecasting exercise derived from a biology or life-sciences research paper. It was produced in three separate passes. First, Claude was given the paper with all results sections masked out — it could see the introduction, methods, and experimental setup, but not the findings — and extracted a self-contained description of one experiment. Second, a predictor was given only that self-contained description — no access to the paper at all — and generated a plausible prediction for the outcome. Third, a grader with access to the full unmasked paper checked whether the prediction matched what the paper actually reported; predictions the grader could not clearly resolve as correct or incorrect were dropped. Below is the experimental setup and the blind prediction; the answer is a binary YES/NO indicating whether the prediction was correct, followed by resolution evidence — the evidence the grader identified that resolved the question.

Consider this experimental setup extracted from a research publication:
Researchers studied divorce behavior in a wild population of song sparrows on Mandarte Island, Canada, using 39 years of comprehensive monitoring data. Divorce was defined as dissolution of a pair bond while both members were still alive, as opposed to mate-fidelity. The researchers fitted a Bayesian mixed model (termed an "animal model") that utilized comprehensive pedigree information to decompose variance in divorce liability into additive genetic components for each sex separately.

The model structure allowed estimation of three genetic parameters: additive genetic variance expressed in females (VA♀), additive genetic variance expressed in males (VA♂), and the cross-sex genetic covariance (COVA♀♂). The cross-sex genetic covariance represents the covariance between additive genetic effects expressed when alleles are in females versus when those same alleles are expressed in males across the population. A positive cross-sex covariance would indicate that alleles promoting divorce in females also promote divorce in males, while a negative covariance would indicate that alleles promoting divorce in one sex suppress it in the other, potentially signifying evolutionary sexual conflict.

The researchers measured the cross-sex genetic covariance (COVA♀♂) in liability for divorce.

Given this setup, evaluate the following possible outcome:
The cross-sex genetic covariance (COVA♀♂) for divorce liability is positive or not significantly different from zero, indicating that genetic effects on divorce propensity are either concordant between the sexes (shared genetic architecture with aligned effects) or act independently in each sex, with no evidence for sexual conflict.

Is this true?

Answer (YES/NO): YES